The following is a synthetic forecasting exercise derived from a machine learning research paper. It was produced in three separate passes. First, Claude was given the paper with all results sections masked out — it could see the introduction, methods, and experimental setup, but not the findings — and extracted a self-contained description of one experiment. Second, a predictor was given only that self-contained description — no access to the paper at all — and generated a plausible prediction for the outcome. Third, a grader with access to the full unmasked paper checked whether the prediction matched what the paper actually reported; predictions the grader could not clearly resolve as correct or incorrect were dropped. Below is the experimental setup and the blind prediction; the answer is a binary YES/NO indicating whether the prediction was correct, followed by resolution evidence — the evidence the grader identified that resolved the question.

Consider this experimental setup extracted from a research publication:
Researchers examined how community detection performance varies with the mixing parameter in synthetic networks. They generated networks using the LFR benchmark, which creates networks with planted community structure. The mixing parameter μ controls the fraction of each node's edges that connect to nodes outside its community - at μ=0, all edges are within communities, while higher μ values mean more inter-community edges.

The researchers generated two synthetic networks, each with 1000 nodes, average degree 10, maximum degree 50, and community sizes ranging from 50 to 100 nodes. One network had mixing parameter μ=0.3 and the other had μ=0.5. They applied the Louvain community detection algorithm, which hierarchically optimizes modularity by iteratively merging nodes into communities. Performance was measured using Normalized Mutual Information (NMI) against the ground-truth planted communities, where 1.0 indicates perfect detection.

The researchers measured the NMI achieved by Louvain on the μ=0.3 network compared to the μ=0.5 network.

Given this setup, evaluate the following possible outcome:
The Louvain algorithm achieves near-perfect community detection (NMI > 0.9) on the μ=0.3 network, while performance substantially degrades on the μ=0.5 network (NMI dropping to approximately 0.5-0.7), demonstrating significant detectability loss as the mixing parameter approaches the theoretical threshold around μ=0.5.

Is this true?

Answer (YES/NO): NO